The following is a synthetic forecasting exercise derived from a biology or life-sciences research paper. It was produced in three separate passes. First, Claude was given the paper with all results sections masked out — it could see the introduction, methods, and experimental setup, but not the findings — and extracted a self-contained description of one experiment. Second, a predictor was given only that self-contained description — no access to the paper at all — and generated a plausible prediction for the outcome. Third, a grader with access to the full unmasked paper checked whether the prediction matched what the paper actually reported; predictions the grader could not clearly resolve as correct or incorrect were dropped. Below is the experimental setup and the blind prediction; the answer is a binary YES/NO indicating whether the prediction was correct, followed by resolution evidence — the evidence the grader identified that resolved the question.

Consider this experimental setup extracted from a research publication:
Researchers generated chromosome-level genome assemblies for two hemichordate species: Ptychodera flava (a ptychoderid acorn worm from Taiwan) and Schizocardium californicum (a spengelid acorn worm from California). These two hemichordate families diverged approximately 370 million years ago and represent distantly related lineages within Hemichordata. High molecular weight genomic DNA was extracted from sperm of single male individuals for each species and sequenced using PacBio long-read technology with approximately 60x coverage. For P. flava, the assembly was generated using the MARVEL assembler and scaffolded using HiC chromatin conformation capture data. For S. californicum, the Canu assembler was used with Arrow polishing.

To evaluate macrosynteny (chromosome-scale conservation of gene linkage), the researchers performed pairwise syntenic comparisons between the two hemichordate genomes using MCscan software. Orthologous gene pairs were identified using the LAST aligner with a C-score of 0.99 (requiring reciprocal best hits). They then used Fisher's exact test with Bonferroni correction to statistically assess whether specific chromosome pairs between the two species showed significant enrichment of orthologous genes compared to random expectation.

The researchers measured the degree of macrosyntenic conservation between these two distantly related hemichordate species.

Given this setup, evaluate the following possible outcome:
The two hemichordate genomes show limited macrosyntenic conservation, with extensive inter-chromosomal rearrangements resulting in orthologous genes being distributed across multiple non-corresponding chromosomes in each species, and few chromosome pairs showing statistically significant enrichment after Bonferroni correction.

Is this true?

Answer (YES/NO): NO